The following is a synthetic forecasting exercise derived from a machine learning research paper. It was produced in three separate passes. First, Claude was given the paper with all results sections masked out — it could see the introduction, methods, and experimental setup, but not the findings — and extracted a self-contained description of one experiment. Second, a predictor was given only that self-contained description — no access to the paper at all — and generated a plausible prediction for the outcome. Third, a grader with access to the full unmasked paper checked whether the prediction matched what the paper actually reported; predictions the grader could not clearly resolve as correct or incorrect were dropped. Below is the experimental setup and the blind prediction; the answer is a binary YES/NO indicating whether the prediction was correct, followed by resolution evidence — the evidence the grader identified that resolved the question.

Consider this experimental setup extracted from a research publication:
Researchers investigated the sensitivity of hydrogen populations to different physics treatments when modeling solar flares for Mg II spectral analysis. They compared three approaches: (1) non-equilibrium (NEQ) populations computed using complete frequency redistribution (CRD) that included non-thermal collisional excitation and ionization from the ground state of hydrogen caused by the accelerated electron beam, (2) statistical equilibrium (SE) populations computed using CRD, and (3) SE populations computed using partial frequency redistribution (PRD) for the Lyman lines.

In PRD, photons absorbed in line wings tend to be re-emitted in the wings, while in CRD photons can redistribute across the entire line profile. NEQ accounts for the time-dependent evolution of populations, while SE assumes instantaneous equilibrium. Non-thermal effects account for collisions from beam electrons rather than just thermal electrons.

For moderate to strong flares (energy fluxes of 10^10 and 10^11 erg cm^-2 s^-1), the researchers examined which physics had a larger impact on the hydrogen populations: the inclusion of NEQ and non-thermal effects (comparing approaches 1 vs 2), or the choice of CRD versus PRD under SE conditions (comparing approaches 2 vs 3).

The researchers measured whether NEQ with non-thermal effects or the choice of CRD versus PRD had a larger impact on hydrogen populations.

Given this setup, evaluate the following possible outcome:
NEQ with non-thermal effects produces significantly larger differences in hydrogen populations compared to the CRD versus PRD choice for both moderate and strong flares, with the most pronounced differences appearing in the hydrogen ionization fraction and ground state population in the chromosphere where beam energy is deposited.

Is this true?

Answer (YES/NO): NO